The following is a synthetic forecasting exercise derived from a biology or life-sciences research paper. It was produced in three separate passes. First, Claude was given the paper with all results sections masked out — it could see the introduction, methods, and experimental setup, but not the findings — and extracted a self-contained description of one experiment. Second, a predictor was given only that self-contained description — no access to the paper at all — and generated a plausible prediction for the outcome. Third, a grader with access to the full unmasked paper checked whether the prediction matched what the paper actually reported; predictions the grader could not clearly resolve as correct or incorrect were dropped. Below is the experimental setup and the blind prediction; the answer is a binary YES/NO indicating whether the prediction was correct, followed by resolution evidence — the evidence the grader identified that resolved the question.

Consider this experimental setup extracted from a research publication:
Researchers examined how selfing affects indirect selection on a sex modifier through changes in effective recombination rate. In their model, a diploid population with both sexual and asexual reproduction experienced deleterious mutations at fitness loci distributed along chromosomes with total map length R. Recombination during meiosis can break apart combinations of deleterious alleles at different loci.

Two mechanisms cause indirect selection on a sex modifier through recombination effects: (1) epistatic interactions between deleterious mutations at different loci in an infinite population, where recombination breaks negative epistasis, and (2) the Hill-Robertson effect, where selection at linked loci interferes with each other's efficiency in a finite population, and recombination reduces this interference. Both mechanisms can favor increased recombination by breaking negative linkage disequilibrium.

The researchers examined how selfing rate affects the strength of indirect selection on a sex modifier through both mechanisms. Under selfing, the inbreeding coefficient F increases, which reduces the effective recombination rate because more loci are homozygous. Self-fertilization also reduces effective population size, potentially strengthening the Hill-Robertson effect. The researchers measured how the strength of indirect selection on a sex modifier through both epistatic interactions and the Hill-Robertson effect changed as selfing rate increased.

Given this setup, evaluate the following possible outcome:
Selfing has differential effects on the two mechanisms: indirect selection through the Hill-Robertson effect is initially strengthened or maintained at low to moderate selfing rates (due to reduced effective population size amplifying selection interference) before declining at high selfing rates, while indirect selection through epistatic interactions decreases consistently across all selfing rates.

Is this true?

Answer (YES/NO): NO